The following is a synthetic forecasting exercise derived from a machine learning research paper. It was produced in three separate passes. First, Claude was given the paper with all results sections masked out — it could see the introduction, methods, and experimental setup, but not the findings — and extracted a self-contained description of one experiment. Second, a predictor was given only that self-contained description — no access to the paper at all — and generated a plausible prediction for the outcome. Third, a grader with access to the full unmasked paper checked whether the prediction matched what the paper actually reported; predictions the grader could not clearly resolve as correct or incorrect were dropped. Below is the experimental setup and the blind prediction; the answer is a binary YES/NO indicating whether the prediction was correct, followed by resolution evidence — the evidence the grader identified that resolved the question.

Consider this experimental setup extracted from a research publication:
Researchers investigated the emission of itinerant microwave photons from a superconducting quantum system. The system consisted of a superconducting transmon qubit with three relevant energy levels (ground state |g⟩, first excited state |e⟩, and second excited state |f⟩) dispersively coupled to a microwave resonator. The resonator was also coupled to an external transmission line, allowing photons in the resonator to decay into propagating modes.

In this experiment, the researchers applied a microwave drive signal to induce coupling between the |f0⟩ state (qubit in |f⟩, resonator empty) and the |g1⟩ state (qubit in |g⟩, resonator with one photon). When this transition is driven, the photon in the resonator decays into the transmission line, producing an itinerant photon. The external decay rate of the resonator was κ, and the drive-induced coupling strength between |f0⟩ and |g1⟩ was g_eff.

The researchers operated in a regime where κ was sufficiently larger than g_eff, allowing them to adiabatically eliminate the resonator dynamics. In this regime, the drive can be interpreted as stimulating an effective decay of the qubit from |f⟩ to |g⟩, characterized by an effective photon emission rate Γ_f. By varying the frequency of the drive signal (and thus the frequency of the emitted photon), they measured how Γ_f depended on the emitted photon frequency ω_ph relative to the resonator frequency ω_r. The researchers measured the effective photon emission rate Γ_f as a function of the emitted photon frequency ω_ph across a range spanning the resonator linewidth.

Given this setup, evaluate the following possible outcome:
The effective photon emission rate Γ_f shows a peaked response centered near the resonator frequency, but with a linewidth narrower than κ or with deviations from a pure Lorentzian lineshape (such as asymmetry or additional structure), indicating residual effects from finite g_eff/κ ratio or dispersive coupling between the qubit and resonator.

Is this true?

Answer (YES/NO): NO